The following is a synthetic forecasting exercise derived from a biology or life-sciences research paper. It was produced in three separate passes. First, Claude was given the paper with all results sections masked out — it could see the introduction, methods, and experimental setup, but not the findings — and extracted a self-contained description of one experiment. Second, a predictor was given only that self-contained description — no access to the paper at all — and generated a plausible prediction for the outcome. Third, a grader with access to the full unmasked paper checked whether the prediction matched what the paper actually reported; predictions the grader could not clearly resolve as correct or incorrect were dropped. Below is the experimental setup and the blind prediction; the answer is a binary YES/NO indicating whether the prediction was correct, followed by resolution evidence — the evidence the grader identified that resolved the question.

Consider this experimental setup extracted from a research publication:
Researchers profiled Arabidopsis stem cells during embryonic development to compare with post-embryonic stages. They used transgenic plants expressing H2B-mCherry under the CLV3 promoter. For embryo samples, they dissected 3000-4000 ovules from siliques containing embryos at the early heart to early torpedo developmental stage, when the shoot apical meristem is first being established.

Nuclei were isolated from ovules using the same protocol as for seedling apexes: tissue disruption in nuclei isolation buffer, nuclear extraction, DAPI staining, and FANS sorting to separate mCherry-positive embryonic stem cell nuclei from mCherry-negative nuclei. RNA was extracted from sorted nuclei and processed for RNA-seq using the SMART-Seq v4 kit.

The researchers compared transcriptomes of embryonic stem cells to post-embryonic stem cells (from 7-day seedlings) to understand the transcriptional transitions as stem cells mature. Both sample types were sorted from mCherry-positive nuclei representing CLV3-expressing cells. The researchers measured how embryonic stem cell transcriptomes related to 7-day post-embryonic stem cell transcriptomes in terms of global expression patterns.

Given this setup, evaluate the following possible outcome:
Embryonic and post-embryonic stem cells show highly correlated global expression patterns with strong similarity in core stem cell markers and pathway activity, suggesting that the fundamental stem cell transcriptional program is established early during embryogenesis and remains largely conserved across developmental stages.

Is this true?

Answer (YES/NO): NO